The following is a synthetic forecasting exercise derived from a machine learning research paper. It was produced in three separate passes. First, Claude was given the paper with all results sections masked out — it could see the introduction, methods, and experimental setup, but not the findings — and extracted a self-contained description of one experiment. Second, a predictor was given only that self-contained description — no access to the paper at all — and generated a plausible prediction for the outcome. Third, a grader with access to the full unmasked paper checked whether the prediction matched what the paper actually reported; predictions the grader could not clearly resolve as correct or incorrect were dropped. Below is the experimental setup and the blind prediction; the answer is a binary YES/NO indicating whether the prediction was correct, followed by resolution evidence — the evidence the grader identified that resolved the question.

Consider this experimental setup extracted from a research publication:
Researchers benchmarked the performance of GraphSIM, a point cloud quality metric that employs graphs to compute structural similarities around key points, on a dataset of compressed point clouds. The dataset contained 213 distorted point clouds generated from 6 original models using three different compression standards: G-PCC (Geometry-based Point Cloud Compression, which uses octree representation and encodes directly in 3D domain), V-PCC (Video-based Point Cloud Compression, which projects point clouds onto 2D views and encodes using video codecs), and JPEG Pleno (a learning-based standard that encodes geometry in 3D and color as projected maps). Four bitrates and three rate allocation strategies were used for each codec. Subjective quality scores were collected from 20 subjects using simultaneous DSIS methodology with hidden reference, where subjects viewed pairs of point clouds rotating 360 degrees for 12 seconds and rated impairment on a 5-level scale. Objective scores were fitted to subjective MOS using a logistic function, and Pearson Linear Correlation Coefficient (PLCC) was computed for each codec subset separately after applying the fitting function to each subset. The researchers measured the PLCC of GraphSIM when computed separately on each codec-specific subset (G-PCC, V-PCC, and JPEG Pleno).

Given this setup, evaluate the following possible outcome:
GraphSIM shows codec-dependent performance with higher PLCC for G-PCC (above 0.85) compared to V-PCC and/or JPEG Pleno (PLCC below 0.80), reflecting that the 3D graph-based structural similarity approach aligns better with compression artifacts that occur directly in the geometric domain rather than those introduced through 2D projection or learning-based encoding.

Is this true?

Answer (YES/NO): YES